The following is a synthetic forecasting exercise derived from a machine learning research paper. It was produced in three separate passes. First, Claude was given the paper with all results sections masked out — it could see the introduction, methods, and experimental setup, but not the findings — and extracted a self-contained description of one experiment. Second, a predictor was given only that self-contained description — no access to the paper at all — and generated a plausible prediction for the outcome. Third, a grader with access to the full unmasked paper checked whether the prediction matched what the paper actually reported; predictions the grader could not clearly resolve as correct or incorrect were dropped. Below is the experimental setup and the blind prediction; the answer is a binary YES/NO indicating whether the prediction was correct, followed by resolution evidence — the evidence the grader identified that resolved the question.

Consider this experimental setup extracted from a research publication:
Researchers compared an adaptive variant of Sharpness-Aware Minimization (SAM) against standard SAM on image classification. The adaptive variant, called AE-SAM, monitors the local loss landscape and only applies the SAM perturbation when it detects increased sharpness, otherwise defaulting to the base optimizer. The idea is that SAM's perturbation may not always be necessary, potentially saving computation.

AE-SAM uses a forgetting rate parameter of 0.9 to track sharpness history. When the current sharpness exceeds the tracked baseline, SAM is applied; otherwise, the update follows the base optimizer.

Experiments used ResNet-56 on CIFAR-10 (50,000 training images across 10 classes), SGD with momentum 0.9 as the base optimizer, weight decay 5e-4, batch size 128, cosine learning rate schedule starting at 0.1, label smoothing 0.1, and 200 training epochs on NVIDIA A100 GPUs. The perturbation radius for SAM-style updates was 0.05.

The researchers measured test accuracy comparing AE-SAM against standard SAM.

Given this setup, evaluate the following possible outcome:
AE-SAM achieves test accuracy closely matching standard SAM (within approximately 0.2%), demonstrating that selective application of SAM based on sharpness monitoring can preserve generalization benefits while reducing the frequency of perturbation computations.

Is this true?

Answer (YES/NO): NO